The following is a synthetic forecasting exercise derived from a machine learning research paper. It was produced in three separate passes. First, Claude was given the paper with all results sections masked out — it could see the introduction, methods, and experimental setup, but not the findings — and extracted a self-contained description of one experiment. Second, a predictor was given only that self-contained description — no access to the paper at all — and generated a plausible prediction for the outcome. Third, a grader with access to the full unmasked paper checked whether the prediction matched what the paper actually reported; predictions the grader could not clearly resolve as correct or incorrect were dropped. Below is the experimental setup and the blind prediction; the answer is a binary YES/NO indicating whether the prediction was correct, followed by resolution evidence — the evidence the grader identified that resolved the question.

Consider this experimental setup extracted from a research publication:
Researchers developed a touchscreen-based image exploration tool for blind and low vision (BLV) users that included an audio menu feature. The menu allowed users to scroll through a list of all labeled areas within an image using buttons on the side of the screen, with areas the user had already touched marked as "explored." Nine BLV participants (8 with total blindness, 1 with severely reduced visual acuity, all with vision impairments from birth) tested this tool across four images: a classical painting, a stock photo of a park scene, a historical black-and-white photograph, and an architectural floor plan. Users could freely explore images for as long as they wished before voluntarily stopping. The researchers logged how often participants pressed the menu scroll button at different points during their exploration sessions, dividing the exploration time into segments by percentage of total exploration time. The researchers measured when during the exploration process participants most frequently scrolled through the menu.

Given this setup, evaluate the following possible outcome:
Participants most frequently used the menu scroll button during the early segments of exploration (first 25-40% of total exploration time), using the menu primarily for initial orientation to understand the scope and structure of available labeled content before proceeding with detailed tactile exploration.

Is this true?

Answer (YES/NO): NO